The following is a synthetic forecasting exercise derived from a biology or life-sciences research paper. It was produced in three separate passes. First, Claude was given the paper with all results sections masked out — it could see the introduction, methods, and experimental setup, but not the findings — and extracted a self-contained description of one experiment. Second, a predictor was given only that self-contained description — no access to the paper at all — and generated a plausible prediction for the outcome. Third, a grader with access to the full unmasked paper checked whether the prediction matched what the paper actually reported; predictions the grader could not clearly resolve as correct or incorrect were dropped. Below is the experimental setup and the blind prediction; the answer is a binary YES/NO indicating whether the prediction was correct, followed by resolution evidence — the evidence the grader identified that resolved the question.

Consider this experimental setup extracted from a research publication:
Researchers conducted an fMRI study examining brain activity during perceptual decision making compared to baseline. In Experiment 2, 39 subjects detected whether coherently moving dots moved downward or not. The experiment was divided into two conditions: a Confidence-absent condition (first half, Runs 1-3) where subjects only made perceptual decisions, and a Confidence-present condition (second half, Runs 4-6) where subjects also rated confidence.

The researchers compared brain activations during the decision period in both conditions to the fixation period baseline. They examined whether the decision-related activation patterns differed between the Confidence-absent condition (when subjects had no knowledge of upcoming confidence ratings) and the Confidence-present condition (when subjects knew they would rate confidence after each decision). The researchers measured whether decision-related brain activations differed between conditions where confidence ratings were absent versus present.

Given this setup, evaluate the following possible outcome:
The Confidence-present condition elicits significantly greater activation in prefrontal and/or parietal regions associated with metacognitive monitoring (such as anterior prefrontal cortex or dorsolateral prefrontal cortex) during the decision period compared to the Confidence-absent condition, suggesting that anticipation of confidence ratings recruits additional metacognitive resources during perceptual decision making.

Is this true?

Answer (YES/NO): NO